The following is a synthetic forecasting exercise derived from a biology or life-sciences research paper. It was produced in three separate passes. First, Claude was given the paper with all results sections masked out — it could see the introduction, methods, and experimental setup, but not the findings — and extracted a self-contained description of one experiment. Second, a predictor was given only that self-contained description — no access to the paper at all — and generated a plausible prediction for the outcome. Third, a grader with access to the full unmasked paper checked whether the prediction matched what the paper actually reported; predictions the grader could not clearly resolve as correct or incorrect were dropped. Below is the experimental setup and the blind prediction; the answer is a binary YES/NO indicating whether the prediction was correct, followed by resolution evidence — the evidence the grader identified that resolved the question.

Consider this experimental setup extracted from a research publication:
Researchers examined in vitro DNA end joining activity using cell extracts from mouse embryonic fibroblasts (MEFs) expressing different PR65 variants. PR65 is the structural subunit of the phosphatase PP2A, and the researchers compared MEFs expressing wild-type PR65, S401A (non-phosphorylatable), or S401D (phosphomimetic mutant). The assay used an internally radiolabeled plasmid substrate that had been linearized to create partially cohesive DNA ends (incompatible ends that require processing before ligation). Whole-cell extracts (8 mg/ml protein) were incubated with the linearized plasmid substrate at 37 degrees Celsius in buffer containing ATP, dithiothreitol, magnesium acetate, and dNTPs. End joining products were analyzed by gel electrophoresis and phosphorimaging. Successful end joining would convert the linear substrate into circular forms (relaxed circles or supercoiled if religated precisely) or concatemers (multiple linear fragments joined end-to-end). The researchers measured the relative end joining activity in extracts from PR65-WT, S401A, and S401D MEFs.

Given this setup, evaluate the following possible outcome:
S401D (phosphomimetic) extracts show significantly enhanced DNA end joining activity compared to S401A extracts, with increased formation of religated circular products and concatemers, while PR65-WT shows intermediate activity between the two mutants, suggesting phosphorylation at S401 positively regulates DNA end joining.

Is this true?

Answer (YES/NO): NO